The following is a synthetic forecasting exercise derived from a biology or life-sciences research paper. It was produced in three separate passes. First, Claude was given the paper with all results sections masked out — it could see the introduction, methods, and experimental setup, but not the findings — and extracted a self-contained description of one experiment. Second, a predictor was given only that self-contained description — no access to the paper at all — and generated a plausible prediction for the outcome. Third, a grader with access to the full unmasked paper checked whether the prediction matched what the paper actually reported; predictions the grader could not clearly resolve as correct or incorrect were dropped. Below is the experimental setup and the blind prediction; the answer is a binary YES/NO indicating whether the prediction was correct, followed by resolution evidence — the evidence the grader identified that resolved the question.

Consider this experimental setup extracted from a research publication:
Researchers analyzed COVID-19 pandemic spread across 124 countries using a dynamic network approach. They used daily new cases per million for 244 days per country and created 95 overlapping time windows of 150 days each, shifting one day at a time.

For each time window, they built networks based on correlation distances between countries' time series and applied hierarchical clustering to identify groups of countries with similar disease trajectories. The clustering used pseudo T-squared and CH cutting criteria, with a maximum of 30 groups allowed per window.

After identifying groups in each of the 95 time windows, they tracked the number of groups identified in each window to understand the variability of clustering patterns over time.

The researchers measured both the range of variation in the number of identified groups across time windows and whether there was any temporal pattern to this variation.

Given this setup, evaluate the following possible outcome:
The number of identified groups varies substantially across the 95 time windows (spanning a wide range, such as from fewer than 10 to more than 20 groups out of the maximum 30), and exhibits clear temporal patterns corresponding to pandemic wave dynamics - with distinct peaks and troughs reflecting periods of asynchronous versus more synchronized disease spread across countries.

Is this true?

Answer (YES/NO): YES